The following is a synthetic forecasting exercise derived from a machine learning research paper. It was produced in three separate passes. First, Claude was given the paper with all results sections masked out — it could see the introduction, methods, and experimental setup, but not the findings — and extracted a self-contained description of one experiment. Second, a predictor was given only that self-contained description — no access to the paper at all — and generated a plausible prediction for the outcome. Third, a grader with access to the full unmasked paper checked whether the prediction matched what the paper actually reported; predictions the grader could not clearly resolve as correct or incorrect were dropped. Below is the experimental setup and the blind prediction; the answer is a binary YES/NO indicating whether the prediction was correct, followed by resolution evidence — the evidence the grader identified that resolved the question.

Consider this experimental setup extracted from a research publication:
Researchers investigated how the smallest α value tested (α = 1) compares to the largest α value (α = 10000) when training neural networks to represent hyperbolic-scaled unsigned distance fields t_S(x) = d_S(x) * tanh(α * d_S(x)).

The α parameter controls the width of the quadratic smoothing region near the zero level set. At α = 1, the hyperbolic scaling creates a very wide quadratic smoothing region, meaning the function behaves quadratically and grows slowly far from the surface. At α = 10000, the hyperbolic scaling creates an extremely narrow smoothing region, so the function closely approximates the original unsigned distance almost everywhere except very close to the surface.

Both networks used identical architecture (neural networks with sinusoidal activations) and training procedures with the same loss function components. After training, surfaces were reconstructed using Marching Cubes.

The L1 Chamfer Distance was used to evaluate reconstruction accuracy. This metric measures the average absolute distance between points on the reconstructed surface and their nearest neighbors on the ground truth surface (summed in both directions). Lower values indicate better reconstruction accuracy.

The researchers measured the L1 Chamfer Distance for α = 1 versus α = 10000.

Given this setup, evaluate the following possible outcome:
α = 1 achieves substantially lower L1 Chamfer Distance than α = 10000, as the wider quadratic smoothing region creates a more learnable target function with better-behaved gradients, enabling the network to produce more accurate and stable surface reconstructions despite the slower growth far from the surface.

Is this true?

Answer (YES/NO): NO